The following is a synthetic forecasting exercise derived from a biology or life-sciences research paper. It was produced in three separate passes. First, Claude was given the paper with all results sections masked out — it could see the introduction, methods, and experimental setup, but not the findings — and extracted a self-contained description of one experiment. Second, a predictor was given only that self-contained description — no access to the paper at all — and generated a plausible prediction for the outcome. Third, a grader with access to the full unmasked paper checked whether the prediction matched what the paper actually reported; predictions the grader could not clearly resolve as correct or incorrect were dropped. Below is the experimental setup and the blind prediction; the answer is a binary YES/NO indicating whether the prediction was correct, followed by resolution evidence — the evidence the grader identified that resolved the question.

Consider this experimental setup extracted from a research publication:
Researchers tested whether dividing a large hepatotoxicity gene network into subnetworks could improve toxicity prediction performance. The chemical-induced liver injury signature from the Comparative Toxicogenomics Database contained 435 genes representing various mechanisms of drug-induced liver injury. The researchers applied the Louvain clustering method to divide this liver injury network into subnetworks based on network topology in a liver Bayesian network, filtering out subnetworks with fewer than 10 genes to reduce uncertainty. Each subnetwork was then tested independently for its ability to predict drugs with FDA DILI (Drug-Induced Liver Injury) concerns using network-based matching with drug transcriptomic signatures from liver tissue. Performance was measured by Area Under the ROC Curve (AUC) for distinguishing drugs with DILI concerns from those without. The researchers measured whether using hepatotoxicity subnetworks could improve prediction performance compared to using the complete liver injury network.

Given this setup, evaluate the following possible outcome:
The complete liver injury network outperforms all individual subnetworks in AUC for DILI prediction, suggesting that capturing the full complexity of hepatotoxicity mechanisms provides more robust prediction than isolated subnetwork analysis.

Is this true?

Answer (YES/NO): NO